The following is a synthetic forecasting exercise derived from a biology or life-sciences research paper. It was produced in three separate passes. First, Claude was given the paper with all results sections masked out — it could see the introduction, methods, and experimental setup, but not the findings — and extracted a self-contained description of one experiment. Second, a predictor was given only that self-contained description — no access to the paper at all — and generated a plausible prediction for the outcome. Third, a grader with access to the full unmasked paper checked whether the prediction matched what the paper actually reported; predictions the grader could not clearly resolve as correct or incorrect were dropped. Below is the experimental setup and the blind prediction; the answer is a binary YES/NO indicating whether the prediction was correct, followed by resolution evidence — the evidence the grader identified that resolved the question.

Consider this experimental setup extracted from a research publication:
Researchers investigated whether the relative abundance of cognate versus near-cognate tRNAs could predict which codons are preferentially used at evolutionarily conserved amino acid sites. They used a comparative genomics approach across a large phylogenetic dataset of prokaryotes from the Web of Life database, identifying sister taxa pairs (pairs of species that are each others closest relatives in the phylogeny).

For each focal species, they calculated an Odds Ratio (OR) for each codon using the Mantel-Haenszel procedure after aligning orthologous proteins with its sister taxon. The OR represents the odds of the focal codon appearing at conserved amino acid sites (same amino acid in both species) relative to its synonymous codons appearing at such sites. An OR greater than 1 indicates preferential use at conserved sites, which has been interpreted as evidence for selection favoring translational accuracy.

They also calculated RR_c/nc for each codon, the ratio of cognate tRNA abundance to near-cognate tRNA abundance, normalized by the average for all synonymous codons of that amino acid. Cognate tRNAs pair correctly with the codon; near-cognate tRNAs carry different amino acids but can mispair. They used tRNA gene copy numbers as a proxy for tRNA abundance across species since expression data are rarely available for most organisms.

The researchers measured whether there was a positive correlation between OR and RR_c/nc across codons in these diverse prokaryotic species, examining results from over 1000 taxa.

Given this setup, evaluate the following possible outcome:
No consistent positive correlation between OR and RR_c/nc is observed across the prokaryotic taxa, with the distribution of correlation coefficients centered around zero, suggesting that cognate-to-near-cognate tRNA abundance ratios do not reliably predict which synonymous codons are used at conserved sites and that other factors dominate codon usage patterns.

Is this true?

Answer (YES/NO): NO